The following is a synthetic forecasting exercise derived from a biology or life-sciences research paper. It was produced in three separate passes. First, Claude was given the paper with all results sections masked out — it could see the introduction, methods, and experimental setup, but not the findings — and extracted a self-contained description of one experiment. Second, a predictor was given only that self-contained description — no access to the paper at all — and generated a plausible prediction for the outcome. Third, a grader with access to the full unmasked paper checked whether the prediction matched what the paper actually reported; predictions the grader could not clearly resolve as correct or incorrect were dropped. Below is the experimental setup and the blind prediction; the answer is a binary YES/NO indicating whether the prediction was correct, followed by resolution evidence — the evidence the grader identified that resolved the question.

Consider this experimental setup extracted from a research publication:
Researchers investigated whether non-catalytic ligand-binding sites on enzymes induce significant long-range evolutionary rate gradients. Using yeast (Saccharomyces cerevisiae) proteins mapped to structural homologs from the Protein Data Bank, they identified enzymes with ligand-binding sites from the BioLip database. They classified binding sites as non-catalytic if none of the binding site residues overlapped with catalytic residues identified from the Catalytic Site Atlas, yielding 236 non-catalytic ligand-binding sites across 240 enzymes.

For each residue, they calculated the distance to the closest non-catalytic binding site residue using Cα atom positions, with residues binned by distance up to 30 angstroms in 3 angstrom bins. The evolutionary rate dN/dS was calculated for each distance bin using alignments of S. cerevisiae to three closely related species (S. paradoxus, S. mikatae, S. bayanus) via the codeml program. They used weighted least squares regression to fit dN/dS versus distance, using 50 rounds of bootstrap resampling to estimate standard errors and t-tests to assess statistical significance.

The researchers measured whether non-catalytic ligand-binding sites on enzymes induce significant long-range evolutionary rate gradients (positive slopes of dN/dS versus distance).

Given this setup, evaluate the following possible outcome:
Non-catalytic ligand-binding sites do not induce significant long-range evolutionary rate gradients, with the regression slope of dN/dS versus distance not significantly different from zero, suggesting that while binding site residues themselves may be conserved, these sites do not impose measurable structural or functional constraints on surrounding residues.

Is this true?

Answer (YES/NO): NO